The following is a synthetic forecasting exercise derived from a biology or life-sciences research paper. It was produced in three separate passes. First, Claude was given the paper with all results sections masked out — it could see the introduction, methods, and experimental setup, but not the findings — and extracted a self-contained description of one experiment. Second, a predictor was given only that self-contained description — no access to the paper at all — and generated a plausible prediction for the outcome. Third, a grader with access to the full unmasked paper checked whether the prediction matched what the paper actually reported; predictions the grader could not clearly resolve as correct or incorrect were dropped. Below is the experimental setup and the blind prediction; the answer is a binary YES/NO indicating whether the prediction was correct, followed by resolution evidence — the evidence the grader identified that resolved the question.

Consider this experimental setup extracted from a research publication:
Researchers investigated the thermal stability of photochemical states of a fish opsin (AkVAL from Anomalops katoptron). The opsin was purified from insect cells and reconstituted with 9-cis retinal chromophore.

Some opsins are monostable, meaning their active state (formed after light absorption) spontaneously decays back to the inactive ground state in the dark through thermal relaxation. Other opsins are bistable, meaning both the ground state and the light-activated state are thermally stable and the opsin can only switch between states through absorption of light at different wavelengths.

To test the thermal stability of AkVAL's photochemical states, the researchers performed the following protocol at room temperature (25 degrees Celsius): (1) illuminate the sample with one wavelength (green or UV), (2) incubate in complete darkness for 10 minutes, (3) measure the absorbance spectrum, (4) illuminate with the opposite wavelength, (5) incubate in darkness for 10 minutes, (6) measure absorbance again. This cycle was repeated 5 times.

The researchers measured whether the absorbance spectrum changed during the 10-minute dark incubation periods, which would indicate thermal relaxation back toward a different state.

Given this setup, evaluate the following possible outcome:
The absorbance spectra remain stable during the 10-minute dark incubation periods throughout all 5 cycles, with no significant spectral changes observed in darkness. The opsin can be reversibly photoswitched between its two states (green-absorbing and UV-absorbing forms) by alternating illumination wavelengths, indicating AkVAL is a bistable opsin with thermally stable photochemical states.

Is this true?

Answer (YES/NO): YES